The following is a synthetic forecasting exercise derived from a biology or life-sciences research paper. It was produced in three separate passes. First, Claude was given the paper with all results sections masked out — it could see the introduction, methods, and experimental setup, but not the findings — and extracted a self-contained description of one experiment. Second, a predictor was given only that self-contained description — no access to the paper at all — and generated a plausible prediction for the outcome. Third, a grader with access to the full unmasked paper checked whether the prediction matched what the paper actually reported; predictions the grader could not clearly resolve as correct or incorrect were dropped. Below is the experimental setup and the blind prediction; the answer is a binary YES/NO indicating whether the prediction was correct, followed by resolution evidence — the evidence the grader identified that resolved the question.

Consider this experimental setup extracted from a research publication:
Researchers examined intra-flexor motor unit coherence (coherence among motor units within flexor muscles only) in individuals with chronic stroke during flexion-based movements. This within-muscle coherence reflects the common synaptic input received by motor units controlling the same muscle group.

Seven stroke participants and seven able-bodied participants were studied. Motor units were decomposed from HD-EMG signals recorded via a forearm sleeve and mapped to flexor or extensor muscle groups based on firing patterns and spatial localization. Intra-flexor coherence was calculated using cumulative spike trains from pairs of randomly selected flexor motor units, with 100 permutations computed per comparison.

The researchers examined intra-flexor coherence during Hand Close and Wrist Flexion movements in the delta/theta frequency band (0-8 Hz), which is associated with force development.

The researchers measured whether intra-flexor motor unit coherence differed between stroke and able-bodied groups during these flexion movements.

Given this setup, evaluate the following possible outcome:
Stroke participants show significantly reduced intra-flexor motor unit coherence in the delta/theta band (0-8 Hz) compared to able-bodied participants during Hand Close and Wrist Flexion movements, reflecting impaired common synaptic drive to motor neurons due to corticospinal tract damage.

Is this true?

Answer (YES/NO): YES